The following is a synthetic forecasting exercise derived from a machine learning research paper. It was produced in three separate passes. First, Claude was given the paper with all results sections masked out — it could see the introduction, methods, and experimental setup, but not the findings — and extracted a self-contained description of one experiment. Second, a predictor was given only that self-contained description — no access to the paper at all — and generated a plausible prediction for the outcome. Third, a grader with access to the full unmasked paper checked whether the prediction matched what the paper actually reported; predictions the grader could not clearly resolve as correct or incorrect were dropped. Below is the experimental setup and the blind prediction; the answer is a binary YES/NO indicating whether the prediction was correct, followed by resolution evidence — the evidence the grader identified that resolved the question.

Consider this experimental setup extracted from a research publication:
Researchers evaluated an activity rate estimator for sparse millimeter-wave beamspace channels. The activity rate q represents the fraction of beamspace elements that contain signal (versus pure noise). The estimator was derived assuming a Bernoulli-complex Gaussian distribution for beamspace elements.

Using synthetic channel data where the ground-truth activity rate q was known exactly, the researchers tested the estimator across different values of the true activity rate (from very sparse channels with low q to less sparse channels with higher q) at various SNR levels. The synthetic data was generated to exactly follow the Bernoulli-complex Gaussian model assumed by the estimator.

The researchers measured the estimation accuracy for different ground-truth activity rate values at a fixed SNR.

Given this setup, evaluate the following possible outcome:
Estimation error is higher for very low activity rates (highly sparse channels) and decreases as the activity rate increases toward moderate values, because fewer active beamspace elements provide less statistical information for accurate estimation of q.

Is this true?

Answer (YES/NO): NO